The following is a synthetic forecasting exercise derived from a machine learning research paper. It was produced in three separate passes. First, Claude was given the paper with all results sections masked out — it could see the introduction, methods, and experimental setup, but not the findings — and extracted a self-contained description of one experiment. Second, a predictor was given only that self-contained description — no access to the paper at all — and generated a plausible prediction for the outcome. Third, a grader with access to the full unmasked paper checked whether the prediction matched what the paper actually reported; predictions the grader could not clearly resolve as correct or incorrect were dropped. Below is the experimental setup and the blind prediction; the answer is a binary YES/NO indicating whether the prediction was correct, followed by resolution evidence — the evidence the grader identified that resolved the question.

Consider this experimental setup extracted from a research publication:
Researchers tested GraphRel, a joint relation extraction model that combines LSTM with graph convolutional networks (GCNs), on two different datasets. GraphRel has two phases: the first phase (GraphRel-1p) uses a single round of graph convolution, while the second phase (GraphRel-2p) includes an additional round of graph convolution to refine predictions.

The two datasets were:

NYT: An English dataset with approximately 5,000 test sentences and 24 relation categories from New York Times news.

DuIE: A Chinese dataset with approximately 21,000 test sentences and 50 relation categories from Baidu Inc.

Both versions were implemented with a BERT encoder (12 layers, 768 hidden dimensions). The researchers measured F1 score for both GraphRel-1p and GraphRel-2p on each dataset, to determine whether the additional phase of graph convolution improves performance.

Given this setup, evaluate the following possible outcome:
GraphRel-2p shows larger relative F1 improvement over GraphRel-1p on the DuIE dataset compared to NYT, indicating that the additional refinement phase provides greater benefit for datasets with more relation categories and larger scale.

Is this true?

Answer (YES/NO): NO